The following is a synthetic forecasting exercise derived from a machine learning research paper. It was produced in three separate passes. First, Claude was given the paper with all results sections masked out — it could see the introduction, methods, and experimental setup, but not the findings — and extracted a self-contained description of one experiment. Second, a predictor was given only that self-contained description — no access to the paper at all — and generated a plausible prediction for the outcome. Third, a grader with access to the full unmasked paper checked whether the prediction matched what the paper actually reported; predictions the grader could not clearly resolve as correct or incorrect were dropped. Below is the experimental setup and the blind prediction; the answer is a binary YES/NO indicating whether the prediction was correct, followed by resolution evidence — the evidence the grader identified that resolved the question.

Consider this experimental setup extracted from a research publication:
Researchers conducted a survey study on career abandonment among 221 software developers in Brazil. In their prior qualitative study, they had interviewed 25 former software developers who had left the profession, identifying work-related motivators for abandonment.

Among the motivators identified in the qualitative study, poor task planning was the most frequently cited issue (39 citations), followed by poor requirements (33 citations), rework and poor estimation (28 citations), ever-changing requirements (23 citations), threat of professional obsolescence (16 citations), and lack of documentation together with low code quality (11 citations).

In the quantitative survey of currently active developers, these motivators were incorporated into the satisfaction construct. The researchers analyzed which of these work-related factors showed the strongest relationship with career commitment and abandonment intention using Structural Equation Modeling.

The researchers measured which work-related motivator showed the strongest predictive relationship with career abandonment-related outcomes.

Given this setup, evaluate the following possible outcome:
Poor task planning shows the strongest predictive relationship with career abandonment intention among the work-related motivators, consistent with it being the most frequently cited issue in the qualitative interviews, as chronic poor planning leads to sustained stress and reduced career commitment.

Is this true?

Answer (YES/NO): NO